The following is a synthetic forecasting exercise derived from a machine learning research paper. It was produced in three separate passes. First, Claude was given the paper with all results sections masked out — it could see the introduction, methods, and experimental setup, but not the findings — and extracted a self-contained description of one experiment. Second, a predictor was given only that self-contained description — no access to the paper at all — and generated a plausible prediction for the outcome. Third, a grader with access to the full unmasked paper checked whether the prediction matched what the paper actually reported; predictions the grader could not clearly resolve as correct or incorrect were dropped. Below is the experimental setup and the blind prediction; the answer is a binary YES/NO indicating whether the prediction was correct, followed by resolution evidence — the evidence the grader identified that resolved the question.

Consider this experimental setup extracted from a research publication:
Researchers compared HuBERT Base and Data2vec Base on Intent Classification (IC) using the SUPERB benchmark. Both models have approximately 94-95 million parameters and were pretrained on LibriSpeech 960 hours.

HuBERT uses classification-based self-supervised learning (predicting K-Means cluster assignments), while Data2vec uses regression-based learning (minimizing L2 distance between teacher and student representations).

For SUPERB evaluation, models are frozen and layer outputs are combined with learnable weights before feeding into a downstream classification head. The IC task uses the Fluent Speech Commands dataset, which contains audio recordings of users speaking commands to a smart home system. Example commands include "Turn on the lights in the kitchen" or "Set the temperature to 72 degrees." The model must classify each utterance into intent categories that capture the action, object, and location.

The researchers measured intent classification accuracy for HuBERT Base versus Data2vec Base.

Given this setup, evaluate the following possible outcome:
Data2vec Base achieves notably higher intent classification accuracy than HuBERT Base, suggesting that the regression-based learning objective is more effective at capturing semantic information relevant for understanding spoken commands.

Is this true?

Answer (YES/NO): NO